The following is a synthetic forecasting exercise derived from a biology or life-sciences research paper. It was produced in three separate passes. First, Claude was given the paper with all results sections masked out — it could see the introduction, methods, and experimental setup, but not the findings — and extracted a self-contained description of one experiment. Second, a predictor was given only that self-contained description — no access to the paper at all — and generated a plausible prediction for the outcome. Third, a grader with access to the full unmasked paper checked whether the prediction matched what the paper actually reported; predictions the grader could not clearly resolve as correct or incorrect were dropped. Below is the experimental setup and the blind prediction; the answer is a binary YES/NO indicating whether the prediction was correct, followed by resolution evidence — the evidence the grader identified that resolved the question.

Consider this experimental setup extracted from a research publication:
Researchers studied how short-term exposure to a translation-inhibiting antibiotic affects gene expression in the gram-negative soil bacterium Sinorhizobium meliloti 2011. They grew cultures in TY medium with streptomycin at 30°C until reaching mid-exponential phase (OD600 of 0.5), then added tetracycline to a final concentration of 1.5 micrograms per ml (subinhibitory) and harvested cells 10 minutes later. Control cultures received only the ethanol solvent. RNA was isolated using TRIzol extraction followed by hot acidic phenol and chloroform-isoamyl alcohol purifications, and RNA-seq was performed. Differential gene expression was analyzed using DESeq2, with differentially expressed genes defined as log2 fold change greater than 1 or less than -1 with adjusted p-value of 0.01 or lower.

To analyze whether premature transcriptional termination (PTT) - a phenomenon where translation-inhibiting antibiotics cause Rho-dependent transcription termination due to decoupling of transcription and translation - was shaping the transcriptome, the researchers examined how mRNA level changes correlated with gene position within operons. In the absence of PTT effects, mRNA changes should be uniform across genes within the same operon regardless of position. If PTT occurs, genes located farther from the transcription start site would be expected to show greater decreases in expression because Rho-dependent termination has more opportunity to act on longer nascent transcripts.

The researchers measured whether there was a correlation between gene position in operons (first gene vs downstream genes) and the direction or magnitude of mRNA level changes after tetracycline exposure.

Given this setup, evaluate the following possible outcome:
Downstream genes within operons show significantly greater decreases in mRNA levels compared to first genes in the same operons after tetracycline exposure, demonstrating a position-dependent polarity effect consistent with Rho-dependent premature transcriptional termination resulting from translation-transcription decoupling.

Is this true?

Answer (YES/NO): YES